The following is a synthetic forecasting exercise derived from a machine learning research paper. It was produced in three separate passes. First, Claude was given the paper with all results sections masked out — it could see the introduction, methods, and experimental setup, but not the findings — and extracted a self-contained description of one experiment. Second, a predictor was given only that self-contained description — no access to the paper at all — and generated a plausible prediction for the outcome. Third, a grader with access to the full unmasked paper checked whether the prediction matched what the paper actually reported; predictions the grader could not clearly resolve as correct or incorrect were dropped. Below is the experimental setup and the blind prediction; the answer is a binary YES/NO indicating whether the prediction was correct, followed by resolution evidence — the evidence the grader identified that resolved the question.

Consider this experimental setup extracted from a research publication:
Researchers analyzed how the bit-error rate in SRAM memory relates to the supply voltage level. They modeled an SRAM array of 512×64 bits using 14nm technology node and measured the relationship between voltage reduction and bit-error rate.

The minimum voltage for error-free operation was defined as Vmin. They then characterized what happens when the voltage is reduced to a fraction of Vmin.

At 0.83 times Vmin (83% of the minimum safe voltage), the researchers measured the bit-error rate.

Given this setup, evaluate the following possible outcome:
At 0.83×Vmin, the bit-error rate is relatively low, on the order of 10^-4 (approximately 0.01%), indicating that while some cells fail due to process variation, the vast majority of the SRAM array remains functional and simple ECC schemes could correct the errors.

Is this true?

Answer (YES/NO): NO